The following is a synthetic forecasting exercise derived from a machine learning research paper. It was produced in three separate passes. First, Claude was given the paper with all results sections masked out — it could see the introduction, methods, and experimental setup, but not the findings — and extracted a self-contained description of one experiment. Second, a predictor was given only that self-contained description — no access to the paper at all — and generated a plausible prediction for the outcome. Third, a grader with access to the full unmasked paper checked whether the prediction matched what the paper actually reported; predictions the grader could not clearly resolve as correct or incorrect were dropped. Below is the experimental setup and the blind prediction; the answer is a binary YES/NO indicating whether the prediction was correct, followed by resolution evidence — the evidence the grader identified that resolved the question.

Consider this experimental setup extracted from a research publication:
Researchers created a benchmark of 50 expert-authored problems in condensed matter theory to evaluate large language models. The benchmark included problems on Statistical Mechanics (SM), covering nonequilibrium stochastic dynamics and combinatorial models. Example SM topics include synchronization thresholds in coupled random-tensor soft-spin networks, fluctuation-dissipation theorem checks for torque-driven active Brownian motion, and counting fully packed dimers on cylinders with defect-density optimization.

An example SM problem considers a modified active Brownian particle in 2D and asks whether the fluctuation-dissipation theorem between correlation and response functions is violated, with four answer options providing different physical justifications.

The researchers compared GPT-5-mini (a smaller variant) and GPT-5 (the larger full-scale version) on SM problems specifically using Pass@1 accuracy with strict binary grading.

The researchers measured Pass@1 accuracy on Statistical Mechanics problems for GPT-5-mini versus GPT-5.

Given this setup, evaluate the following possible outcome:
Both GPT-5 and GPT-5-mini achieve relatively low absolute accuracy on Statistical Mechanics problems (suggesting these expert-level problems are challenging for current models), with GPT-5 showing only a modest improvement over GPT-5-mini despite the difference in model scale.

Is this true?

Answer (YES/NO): NO